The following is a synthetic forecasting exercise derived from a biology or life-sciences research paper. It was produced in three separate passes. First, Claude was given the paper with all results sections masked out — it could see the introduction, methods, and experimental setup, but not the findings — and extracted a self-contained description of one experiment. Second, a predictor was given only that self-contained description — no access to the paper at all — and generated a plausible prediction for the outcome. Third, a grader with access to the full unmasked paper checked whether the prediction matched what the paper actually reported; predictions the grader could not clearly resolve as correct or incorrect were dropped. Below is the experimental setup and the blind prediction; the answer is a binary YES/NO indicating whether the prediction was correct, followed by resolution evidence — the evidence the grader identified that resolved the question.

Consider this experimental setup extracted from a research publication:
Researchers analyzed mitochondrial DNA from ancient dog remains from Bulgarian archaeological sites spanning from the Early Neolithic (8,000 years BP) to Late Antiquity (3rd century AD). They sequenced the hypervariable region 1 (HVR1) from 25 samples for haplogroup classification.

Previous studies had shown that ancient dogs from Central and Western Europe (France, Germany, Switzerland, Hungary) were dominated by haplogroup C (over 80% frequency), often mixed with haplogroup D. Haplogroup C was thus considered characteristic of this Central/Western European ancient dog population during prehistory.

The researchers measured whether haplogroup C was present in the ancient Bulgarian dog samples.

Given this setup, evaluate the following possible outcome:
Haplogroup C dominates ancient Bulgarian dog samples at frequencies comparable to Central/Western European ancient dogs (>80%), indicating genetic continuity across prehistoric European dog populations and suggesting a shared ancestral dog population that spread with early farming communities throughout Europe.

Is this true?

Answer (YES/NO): NO